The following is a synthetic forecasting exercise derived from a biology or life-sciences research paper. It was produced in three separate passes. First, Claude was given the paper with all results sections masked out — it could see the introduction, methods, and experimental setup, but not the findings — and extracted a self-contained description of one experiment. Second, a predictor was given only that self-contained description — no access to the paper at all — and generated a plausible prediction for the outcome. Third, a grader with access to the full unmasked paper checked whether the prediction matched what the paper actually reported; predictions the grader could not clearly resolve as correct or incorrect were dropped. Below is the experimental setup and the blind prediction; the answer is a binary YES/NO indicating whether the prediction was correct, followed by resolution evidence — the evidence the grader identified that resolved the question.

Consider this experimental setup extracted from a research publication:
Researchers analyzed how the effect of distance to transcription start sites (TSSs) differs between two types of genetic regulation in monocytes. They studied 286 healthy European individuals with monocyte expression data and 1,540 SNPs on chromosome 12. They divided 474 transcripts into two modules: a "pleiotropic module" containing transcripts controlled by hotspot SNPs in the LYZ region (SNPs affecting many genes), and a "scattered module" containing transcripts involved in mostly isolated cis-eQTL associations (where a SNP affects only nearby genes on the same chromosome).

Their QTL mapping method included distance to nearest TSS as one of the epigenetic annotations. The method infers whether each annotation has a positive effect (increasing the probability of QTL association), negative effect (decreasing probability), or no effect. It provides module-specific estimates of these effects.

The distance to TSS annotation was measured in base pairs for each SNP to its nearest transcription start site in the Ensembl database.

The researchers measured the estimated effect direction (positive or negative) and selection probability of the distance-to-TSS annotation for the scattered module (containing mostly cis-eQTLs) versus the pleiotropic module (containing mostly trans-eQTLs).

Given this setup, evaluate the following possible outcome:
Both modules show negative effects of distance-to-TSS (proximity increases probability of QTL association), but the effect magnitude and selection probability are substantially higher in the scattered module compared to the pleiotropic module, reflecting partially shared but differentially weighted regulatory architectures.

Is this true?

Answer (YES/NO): NO